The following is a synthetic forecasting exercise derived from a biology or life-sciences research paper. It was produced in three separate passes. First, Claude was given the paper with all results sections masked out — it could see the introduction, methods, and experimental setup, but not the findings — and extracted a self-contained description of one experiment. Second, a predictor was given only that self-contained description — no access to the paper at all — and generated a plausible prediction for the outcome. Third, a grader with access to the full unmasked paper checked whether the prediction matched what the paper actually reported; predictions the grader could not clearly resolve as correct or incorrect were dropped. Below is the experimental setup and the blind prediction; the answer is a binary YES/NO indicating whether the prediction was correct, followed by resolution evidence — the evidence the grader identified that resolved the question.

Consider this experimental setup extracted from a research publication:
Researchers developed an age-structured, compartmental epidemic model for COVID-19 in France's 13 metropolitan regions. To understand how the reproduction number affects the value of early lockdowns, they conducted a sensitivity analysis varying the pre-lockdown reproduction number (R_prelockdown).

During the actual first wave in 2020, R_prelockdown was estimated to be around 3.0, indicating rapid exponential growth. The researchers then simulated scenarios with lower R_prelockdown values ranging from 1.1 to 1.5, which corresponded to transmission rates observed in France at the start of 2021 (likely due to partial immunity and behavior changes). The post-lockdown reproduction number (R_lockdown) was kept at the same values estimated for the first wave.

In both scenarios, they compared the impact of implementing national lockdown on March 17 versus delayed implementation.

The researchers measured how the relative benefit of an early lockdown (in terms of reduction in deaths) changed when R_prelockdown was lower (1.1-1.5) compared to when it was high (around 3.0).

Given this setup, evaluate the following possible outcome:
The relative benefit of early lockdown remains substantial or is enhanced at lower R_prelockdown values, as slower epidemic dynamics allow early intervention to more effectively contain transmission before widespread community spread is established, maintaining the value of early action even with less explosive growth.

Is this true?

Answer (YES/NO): NO